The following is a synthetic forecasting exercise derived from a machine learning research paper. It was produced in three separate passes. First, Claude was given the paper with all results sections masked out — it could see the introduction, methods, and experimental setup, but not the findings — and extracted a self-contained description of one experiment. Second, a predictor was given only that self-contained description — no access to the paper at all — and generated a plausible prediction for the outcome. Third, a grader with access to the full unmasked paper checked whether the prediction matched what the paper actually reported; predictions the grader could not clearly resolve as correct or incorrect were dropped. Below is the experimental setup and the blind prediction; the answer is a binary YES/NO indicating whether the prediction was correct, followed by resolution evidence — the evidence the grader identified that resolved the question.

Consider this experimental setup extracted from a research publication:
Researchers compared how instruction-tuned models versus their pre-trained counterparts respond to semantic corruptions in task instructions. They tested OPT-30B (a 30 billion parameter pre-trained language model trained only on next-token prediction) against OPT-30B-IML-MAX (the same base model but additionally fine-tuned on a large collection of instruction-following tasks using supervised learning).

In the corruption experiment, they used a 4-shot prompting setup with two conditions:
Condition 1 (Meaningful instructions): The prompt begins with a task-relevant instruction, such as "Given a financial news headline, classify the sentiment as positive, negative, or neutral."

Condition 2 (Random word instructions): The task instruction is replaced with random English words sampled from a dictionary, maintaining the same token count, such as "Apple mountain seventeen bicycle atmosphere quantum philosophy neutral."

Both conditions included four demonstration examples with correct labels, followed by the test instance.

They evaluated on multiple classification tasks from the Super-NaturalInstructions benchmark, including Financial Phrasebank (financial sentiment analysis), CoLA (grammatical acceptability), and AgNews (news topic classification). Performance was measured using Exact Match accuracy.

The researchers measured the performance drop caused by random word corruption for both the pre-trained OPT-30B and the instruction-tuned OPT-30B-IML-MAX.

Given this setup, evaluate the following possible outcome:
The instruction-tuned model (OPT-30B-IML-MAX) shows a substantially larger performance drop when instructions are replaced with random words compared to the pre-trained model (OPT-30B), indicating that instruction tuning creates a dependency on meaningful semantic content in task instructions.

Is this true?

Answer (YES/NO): YES